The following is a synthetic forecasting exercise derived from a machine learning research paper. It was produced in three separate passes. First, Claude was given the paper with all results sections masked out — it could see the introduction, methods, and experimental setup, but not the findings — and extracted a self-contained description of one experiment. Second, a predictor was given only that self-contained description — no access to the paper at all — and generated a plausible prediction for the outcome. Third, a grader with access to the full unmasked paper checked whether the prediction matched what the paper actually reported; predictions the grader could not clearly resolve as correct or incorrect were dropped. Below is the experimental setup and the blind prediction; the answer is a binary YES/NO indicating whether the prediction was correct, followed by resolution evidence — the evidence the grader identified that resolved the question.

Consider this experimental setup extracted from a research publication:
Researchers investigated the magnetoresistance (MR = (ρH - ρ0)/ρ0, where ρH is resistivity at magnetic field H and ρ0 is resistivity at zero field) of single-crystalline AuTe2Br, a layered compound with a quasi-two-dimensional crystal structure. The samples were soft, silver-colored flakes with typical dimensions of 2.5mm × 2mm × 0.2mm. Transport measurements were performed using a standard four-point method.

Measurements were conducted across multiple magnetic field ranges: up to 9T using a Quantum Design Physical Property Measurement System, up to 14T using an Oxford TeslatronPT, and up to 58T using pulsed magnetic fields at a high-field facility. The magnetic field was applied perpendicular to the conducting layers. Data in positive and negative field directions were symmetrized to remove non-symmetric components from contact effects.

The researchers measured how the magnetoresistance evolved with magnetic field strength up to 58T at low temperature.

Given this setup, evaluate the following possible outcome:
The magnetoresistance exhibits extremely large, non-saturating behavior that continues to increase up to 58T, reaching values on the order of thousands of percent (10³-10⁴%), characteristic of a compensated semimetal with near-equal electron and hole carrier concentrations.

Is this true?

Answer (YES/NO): NO